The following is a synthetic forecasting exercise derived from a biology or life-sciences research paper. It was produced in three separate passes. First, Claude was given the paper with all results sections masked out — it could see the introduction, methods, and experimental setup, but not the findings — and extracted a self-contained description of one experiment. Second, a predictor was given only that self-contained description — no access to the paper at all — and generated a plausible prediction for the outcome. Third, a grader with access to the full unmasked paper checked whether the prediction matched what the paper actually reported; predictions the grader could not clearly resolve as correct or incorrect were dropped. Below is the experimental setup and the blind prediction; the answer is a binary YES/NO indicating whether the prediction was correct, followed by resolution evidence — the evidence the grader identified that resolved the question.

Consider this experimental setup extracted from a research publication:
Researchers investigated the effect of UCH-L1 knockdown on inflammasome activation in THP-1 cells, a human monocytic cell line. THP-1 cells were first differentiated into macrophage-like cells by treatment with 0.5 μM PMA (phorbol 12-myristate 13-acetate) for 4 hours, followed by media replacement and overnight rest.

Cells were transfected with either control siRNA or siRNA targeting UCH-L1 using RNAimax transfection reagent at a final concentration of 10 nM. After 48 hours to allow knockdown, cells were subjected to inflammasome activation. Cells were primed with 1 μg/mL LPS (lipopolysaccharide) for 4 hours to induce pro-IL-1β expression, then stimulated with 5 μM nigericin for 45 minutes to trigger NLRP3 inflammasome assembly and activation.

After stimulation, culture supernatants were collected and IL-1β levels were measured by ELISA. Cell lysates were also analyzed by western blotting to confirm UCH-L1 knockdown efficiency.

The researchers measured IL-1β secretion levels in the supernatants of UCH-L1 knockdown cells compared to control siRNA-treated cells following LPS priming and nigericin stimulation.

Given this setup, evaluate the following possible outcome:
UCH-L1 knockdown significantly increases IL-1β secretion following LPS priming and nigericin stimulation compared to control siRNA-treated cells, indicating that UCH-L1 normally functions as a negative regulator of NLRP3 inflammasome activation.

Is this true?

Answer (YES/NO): NO